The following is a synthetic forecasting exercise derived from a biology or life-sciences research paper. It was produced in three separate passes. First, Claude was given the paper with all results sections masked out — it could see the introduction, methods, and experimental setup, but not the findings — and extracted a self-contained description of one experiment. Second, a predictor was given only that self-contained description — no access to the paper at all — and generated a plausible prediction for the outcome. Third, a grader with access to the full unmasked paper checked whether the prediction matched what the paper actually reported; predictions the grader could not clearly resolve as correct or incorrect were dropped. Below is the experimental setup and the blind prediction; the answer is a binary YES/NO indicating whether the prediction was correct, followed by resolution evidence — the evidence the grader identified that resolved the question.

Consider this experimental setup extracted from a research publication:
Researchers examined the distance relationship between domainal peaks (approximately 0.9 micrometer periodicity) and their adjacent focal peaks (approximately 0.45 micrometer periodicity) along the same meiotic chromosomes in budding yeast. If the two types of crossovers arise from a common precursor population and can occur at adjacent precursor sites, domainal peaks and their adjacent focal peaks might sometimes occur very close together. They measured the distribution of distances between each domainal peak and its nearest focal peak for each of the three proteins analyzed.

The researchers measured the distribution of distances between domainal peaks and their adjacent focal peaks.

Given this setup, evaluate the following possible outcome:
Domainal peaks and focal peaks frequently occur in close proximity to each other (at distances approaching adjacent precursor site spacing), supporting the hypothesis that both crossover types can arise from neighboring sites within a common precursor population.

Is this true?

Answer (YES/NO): YES